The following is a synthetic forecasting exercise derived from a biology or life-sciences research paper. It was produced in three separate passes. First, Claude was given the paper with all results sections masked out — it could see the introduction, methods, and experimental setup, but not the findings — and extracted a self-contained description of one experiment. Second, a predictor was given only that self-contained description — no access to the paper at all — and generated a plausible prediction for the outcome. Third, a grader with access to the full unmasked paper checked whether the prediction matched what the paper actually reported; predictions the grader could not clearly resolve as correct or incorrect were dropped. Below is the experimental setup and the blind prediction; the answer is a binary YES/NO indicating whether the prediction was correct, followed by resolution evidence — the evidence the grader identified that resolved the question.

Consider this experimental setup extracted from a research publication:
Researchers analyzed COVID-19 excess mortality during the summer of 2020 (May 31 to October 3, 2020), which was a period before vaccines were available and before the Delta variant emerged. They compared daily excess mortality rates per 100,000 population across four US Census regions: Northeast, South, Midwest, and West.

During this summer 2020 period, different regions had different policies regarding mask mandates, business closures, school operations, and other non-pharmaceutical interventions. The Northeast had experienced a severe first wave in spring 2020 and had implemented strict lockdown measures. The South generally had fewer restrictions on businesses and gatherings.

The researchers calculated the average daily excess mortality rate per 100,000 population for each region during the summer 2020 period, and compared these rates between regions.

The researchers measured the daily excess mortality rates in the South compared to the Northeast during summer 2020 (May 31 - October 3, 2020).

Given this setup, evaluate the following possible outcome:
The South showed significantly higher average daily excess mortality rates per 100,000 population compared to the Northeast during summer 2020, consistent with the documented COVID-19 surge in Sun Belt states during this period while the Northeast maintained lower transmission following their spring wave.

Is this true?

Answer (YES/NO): YES